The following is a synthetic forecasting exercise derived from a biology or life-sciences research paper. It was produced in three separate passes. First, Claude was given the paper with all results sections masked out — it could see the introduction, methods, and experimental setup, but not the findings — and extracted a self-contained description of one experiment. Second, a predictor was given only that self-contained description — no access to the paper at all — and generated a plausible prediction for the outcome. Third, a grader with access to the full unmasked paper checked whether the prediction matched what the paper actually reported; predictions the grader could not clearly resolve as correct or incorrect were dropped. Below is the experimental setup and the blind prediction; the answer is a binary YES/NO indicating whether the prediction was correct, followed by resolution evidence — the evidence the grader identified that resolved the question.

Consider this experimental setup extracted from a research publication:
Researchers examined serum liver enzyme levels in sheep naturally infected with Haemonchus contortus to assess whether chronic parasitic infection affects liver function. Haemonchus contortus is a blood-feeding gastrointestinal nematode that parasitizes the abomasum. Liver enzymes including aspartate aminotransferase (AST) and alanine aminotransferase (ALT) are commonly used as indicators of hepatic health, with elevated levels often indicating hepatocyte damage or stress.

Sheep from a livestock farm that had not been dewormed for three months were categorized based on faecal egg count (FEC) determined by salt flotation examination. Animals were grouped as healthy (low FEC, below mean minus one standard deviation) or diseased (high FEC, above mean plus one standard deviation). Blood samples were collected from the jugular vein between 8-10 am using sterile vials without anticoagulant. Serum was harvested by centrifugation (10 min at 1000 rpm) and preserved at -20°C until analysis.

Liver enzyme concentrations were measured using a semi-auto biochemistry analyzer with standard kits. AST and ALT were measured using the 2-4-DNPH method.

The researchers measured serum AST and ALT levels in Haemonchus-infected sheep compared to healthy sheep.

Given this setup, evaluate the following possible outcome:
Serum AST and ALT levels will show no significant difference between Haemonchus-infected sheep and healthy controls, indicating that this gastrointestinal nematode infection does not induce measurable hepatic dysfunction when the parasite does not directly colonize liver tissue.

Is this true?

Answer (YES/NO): NO